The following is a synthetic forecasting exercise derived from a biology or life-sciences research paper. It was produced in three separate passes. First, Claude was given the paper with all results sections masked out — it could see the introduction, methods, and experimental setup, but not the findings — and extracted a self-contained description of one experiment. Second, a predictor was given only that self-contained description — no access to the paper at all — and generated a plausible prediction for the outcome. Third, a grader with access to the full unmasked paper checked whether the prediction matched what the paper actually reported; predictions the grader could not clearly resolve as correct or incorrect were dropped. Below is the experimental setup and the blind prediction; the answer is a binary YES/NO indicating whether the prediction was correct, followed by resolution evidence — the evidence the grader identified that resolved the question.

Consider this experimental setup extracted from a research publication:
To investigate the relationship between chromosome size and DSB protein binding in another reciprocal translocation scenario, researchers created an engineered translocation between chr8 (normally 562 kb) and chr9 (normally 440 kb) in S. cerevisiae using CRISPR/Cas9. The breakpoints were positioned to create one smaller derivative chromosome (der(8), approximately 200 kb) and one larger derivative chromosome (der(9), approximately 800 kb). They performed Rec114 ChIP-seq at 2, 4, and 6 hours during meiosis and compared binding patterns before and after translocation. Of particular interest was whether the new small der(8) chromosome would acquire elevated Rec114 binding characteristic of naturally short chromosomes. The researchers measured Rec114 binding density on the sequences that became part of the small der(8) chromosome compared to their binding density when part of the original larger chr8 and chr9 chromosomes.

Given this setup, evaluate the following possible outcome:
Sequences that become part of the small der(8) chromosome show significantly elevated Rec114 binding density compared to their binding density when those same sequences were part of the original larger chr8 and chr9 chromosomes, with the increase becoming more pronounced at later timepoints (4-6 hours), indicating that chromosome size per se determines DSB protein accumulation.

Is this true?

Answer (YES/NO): NO